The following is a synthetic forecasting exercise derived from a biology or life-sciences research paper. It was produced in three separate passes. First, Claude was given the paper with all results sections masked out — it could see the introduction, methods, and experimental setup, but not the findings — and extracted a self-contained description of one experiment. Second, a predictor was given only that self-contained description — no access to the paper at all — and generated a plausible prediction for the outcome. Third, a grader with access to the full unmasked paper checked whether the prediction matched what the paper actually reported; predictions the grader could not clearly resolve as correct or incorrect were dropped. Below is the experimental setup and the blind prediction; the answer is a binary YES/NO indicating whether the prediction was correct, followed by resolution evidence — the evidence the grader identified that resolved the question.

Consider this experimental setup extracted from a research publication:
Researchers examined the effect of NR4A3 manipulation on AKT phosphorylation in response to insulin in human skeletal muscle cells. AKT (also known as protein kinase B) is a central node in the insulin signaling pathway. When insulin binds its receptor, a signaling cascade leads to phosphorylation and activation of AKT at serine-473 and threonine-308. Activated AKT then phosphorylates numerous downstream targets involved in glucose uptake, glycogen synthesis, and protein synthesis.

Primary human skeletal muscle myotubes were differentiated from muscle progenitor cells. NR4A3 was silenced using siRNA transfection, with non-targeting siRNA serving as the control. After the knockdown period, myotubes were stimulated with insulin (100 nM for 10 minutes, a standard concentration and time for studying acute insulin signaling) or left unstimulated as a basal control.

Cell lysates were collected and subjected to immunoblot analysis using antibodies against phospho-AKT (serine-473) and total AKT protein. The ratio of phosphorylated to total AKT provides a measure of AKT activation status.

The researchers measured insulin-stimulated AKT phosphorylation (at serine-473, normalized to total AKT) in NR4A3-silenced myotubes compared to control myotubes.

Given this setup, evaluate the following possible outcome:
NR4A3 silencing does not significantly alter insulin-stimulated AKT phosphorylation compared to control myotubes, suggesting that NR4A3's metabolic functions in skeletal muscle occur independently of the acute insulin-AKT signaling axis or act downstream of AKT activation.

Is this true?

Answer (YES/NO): NO